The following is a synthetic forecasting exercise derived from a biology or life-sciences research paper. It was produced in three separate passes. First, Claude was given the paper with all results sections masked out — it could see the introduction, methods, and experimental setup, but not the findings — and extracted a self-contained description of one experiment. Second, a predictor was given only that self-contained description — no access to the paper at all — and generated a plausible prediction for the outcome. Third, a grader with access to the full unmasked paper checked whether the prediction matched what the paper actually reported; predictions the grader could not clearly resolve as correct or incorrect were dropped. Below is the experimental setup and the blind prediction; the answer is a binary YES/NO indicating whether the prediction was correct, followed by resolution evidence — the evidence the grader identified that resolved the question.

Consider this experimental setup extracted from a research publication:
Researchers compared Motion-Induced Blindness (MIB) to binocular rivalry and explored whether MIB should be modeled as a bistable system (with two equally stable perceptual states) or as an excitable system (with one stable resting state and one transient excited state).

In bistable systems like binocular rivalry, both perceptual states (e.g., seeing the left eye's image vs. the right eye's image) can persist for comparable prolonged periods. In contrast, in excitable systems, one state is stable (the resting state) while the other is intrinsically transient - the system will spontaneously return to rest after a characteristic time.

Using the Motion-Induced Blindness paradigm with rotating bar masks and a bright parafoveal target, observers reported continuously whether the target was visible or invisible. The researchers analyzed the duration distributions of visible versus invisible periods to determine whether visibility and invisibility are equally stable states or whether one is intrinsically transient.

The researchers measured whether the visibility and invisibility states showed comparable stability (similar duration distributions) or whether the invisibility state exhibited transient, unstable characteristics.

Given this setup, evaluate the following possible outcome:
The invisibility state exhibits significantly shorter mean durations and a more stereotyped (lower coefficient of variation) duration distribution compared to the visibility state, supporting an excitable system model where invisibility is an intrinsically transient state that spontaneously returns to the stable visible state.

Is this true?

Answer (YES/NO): YES